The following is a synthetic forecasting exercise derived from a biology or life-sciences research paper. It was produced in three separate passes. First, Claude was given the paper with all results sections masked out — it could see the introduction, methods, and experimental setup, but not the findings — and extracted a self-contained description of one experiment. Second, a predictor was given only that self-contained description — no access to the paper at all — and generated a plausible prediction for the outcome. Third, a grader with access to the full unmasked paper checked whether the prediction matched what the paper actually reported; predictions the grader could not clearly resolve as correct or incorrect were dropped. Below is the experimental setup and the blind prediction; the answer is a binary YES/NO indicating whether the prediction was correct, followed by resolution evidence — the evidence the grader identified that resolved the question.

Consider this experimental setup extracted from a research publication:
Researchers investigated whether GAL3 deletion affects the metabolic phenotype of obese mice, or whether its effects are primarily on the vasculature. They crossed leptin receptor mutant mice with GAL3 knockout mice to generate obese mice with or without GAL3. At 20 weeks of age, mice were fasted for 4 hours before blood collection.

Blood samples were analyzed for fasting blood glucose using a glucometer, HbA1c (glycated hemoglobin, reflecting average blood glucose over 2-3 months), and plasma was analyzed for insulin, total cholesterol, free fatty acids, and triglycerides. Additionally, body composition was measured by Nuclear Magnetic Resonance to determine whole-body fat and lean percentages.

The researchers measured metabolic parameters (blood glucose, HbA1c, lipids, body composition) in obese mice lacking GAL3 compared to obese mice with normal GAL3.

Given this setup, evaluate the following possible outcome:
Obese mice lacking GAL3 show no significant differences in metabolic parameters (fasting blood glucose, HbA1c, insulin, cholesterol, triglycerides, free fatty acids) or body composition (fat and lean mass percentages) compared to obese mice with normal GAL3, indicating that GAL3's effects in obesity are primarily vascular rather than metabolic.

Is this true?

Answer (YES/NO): YES